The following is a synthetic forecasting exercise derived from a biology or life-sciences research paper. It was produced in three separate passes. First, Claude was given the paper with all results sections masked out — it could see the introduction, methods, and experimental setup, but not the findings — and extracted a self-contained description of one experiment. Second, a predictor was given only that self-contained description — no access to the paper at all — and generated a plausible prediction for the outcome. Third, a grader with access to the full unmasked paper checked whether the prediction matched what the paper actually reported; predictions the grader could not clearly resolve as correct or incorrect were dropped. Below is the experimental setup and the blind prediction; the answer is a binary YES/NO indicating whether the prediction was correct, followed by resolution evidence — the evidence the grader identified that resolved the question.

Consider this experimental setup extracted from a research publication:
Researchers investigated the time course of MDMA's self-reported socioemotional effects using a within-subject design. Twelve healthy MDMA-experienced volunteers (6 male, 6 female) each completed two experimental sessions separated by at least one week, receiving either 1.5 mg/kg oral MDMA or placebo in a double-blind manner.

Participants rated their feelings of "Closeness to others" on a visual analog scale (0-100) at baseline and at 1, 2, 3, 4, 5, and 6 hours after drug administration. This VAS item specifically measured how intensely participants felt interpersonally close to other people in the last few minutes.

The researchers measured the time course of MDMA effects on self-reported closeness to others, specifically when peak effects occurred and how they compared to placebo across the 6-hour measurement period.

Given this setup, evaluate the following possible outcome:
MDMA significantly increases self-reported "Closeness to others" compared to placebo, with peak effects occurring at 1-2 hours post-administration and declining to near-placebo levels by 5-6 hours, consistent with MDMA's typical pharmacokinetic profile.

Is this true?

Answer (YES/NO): NO